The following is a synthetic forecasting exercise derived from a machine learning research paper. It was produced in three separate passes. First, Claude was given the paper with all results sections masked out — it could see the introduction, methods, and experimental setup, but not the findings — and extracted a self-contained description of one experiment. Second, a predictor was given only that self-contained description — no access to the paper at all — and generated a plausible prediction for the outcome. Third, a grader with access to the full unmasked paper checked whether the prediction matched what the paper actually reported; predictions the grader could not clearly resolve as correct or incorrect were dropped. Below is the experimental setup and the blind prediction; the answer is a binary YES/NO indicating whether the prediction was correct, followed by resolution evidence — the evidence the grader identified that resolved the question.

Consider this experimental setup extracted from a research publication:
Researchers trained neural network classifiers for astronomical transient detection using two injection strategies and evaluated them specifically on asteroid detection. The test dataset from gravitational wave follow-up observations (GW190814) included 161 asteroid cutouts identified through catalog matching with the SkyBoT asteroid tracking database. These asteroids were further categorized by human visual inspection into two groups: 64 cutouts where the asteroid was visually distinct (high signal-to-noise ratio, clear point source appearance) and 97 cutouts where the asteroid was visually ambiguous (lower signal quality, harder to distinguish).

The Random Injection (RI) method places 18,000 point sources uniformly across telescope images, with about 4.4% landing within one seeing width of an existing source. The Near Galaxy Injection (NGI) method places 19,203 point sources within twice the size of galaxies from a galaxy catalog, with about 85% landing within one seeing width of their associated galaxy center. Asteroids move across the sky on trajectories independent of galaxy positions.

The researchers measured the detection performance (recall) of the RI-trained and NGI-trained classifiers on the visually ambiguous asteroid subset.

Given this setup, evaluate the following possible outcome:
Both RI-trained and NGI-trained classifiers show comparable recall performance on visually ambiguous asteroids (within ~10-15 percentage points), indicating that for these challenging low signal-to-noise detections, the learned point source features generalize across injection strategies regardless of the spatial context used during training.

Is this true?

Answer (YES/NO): NO